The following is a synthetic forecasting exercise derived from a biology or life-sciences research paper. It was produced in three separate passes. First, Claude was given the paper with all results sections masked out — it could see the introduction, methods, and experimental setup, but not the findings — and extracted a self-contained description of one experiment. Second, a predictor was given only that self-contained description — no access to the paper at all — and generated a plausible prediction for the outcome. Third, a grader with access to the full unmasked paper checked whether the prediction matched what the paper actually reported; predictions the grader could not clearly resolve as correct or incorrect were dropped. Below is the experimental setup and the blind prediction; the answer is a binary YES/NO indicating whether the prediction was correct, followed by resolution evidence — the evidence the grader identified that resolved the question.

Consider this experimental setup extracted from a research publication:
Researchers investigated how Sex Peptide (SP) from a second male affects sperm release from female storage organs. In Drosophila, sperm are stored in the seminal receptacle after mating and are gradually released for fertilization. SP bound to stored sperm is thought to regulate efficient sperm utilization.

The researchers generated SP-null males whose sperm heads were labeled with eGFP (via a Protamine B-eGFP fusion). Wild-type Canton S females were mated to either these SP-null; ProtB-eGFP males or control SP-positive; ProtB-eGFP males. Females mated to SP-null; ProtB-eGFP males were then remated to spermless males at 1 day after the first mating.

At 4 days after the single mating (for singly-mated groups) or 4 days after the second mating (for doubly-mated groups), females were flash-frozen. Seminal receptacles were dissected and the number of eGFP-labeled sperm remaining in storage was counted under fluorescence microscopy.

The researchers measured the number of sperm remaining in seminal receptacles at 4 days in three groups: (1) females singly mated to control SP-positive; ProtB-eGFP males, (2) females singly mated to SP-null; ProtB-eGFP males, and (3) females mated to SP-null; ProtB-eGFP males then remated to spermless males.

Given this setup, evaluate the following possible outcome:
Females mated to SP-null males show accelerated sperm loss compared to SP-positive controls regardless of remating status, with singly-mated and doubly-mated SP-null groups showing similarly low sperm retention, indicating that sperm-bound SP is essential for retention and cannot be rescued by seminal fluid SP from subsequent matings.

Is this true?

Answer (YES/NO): NO